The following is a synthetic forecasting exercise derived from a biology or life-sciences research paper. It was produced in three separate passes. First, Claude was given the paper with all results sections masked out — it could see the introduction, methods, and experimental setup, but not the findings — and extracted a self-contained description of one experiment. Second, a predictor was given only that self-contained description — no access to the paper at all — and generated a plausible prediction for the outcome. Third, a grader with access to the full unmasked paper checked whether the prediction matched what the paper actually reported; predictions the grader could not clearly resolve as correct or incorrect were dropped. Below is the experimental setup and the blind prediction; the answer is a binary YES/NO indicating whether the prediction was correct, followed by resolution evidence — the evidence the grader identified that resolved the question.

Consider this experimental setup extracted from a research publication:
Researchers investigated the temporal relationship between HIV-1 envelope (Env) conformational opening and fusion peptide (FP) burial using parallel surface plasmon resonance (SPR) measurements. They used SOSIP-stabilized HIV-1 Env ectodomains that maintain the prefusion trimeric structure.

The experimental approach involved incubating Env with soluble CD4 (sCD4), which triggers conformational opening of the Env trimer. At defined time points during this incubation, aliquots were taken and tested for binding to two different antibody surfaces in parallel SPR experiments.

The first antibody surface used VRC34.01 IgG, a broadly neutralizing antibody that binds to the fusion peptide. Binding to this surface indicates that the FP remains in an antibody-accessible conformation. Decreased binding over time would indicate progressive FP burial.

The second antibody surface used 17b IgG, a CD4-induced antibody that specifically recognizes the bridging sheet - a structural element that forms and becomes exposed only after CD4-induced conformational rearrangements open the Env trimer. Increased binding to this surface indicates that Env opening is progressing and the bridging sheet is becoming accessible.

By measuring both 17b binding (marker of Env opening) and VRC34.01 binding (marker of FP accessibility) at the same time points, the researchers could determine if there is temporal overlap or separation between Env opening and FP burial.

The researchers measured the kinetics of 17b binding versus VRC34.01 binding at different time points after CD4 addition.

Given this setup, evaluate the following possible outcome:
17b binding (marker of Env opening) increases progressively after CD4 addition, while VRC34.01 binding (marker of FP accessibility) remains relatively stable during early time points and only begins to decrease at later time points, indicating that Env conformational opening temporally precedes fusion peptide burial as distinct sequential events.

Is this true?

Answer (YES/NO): NO